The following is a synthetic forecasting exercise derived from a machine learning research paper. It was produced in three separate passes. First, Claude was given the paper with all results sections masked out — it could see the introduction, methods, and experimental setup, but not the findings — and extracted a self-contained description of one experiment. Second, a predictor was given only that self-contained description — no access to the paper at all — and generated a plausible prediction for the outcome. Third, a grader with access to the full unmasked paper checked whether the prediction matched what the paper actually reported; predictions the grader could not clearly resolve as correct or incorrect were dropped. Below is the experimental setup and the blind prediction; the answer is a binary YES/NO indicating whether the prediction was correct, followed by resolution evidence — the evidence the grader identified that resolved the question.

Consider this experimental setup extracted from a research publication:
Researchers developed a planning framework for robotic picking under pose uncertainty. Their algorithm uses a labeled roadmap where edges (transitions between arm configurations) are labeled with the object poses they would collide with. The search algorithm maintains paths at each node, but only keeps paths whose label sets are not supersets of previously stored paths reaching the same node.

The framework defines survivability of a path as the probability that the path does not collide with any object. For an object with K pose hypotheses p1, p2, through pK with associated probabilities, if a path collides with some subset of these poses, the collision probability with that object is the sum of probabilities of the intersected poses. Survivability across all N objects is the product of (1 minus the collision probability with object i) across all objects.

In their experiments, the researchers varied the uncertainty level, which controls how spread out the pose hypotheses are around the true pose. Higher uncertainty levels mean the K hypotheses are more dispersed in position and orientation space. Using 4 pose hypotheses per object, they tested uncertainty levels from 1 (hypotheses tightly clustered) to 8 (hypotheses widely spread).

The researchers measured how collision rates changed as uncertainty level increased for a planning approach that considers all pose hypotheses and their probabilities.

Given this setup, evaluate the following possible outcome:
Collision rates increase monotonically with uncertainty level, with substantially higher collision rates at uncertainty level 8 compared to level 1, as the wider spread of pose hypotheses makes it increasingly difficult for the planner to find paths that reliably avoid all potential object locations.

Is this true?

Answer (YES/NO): NO